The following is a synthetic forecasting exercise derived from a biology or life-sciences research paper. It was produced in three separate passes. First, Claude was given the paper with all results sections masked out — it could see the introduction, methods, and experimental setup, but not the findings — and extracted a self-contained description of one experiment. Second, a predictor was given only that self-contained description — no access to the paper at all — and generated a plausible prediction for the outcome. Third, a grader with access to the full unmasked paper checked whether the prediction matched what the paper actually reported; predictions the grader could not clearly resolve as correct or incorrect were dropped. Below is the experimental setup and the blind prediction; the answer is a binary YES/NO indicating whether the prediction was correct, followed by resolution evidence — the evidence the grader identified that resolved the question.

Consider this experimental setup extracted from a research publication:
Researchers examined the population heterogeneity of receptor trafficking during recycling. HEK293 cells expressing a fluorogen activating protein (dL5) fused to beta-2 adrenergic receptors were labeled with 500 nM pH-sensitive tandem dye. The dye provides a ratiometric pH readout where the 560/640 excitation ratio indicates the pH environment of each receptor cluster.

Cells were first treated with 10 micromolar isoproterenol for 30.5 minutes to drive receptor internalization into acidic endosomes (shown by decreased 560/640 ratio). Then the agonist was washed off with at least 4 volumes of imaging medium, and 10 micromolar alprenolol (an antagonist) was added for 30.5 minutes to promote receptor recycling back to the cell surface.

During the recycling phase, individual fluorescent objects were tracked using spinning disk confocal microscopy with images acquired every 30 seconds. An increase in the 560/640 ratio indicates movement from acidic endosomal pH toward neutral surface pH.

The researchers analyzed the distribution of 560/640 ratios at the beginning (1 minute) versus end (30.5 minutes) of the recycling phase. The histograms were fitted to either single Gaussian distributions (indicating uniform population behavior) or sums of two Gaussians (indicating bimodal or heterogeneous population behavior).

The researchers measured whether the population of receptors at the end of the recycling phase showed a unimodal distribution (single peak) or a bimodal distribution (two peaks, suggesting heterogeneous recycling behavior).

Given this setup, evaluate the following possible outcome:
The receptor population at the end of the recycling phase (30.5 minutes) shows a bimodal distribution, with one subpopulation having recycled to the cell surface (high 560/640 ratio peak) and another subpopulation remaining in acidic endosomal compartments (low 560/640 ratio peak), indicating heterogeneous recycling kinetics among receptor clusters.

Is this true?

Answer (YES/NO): NO